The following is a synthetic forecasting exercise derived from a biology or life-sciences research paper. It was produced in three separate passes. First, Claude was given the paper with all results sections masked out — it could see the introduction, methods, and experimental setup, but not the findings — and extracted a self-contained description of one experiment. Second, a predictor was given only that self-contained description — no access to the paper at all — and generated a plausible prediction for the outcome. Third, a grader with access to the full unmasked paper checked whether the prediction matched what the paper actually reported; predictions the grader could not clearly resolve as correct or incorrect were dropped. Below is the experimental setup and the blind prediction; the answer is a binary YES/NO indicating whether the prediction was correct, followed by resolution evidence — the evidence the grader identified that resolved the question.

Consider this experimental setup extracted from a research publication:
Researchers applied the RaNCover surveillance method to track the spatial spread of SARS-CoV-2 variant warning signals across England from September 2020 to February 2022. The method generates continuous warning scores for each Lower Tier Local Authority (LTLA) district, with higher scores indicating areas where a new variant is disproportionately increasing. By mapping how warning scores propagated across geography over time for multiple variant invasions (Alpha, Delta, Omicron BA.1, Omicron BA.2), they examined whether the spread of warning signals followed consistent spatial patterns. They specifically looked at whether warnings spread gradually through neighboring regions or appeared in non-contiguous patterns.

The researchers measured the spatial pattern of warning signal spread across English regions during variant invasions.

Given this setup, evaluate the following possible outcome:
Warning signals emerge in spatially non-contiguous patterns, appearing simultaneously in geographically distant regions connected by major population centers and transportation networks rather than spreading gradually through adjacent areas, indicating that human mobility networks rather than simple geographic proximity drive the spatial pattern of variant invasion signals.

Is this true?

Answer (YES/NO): NO